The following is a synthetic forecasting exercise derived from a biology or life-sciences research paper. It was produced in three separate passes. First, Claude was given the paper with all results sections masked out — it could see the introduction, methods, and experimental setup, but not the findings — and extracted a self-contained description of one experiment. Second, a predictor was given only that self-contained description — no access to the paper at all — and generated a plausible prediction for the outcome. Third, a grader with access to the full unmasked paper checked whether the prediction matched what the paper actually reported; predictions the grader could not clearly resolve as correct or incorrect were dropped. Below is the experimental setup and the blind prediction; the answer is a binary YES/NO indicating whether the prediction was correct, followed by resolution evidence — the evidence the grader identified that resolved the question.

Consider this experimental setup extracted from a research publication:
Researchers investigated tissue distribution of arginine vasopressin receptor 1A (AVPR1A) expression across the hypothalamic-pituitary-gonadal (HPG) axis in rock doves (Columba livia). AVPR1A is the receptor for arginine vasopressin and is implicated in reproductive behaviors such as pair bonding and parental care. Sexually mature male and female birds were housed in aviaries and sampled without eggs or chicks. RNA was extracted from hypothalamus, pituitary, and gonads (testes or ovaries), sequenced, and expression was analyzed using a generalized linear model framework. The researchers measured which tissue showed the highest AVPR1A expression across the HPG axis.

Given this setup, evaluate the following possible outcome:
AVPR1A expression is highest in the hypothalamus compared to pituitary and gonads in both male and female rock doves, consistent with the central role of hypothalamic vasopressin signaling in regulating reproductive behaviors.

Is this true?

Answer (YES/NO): NO